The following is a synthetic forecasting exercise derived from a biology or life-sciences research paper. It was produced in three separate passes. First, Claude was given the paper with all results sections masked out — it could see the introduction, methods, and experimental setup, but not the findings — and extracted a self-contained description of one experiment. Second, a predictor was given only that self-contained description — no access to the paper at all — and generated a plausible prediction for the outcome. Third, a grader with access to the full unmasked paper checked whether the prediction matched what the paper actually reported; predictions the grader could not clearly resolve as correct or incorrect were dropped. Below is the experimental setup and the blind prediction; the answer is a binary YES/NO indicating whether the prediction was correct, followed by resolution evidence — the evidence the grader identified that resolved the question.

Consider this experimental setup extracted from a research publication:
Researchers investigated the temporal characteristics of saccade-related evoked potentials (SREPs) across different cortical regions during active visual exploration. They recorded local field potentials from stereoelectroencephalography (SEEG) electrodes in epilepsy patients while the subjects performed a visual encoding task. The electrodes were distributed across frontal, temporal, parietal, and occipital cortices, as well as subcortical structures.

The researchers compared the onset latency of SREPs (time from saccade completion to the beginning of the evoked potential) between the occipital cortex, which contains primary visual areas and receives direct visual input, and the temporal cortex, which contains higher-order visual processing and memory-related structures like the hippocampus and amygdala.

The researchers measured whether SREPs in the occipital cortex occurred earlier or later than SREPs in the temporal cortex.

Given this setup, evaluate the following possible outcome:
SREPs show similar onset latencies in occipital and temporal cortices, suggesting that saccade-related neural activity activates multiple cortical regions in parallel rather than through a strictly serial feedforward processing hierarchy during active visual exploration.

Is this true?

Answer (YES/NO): NO